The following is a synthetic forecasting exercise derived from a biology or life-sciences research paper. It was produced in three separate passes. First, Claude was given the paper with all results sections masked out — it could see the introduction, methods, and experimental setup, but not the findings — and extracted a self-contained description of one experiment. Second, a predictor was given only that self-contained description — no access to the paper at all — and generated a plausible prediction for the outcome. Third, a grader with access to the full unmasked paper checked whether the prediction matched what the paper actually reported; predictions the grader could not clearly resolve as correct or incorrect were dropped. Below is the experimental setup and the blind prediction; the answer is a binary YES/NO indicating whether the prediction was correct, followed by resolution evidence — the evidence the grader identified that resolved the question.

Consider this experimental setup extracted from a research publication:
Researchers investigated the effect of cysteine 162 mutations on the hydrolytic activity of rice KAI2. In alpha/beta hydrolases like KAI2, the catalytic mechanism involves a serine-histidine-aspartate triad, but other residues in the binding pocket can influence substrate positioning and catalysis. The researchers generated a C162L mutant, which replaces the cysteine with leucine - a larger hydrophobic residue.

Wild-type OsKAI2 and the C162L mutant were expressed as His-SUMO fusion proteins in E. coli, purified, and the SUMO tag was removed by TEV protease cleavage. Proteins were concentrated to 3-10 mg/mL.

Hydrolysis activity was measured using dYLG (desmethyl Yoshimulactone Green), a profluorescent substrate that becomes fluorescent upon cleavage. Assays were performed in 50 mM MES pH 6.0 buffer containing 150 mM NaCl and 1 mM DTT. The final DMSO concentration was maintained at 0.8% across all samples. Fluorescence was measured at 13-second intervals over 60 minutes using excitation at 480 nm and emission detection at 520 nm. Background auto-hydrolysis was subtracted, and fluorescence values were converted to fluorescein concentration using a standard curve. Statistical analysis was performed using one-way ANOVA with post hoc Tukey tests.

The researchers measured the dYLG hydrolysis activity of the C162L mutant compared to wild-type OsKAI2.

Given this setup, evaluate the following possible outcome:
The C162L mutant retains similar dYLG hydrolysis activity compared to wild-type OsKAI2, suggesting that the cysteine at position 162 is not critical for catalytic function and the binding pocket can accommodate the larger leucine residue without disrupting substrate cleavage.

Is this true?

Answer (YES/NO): NO